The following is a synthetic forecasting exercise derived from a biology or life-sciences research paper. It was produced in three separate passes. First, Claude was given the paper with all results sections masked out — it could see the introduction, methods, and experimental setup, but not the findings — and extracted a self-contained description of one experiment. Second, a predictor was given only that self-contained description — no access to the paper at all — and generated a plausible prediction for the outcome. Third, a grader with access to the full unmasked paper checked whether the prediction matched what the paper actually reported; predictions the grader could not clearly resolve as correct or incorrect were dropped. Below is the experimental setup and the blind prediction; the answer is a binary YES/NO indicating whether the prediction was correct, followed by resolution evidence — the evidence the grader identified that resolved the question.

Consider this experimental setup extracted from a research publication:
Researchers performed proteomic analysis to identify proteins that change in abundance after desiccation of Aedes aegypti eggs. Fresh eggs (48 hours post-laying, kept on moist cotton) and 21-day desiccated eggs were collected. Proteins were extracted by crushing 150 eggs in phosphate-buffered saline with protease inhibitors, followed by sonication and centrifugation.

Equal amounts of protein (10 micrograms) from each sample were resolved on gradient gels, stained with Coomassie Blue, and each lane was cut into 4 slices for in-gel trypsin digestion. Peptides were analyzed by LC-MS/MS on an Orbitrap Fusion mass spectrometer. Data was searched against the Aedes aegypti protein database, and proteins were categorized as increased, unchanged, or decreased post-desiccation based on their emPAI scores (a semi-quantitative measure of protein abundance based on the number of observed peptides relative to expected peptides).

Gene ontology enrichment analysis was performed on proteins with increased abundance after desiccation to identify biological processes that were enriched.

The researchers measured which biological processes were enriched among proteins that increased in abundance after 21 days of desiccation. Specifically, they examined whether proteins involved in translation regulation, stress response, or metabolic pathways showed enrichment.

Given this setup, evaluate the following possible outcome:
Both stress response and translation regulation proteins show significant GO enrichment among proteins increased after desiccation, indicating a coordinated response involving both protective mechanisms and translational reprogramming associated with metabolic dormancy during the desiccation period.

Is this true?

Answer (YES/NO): NO